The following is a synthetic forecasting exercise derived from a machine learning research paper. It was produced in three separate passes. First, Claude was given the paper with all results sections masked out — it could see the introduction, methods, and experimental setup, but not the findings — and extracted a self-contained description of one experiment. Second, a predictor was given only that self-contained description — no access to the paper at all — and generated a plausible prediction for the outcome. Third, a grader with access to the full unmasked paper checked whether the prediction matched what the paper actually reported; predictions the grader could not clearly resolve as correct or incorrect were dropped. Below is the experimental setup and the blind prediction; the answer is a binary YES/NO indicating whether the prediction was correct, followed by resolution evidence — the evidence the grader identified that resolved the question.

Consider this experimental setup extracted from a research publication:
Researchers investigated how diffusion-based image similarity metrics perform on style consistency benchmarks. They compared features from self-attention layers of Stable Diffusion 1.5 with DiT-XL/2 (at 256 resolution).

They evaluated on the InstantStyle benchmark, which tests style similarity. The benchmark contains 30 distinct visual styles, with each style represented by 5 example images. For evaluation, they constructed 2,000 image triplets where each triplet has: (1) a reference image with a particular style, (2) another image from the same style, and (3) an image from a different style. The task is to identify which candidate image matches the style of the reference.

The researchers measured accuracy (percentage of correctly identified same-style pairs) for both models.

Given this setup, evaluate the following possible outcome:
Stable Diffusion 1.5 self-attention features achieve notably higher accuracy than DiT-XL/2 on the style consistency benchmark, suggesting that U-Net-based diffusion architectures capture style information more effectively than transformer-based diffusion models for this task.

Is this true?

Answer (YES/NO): YES